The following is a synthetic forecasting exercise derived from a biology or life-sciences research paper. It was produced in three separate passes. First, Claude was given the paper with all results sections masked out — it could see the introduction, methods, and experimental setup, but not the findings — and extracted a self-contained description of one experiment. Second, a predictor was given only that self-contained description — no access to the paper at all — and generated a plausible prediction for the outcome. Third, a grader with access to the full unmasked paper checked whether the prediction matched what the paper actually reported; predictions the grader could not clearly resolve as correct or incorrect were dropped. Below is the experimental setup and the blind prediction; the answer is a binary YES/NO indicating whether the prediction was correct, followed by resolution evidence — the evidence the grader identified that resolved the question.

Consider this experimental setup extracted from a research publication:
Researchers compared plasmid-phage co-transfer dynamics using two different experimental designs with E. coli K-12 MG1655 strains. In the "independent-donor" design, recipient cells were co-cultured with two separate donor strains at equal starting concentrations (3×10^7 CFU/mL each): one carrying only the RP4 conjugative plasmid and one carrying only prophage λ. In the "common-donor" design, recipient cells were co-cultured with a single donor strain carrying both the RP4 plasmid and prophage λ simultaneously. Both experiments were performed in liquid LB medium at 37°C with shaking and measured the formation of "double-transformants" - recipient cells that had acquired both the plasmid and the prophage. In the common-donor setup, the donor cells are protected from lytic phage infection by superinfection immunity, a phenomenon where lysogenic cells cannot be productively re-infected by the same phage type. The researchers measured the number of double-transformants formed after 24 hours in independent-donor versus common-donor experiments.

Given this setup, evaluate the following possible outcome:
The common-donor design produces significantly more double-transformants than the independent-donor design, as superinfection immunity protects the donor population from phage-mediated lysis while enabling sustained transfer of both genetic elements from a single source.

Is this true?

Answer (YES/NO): NO